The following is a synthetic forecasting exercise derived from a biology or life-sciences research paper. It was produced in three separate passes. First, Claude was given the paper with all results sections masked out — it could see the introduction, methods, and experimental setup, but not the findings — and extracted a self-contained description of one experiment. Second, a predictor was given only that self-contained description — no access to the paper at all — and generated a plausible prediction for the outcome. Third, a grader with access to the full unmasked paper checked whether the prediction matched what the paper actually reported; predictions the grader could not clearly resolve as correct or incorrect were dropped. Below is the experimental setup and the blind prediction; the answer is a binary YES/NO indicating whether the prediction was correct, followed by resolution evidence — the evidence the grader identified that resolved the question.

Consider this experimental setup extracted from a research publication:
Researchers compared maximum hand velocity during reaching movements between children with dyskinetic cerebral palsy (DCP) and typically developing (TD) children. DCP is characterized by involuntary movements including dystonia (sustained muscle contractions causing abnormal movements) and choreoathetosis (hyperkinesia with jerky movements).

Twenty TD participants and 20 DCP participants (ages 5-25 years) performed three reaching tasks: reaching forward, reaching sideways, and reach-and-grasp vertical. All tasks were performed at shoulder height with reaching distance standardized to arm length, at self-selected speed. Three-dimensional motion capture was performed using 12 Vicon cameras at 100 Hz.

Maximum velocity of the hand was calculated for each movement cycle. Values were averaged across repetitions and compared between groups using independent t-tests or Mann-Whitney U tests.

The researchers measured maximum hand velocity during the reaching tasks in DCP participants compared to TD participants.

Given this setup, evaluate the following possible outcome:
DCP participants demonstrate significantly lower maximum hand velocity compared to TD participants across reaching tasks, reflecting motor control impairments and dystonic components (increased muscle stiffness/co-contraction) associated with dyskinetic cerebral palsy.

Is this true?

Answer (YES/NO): YES